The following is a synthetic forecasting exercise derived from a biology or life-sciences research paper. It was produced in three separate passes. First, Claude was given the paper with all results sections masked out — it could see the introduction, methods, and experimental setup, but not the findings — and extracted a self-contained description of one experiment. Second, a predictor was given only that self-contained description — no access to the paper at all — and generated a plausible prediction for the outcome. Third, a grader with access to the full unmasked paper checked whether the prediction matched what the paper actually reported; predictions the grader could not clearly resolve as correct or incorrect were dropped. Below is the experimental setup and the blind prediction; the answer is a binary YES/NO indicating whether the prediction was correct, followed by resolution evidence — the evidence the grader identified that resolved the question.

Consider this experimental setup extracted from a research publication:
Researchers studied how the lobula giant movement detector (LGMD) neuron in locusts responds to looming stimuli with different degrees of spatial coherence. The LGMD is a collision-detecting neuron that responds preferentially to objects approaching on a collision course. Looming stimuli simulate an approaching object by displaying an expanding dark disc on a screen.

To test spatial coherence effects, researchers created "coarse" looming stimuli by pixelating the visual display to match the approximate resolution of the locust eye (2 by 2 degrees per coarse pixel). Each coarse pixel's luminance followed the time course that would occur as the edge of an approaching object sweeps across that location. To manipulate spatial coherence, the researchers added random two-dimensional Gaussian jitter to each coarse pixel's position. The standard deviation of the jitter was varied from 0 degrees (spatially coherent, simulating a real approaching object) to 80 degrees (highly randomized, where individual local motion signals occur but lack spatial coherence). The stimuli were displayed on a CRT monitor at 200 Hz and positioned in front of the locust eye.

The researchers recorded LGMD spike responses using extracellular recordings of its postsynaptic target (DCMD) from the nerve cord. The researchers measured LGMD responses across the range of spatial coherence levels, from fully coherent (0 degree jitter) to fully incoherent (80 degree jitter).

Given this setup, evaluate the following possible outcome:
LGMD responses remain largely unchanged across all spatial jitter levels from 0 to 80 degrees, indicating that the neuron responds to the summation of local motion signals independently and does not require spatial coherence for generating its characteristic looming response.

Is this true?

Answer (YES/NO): NO